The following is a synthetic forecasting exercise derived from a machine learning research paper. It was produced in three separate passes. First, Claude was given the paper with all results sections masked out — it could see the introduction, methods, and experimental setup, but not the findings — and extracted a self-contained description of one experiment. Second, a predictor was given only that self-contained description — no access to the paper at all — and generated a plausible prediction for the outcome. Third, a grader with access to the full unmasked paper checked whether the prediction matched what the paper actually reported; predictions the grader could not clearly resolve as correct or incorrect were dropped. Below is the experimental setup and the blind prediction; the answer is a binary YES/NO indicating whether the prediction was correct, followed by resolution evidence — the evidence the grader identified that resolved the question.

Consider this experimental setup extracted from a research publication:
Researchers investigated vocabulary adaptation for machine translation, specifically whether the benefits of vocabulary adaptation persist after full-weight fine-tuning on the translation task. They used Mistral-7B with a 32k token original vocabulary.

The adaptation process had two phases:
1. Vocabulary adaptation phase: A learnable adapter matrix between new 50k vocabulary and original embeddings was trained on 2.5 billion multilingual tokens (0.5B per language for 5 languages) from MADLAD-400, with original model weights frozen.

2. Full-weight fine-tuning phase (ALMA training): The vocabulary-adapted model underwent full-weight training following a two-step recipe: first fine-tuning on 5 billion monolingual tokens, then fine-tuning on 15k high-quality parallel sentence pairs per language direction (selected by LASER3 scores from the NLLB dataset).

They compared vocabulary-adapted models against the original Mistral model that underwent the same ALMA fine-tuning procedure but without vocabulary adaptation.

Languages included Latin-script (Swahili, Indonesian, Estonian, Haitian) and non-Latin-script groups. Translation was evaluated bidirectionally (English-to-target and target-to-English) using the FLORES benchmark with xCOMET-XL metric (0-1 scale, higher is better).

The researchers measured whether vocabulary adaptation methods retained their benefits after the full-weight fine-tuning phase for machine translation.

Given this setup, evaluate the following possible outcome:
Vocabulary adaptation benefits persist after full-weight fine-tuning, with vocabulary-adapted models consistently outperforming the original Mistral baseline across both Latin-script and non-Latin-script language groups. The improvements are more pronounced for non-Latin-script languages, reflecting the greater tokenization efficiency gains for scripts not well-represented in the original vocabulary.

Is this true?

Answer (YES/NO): NO